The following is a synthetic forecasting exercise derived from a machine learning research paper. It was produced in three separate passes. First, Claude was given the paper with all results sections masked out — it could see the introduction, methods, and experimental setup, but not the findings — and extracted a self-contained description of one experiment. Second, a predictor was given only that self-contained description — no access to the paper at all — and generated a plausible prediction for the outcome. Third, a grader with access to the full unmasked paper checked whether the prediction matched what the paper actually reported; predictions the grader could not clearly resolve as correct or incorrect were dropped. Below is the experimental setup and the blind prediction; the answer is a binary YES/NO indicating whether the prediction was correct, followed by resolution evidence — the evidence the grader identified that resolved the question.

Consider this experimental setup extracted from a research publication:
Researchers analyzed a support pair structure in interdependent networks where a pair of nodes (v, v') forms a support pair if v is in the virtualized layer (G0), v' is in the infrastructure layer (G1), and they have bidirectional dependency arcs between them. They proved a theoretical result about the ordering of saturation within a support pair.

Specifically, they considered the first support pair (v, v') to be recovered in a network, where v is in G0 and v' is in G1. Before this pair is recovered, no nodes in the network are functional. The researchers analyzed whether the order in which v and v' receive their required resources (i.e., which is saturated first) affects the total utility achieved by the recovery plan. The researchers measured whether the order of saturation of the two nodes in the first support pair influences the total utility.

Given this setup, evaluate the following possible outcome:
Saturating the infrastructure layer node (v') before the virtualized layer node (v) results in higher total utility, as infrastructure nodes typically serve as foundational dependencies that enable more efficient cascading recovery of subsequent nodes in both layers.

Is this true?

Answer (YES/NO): NO